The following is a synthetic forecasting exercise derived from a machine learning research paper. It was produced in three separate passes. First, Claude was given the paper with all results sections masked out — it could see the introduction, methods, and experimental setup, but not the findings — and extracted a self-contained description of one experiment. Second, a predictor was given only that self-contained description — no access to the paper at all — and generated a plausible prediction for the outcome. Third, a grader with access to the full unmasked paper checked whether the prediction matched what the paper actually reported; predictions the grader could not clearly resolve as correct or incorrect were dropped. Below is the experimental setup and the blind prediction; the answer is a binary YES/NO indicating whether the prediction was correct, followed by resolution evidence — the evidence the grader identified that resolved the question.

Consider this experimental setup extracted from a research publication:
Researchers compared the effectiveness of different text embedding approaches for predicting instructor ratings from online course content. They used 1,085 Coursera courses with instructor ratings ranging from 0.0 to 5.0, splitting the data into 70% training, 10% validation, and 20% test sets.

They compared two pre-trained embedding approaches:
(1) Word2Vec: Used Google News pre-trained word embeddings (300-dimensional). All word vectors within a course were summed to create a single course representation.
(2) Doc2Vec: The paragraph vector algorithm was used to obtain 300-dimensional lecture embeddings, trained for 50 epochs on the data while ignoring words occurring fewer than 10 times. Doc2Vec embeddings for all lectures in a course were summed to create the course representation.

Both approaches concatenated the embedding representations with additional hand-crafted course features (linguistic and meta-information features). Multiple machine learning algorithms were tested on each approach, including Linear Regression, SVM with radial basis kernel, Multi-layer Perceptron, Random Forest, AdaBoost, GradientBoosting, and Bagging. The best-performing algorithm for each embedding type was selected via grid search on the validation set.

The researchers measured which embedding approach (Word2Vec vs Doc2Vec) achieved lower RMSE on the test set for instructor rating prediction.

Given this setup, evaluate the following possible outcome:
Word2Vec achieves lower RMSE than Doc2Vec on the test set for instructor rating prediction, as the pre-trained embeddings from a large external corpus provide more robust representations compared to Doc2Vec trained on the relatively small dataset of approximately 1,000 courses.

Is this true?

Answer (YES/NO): NO